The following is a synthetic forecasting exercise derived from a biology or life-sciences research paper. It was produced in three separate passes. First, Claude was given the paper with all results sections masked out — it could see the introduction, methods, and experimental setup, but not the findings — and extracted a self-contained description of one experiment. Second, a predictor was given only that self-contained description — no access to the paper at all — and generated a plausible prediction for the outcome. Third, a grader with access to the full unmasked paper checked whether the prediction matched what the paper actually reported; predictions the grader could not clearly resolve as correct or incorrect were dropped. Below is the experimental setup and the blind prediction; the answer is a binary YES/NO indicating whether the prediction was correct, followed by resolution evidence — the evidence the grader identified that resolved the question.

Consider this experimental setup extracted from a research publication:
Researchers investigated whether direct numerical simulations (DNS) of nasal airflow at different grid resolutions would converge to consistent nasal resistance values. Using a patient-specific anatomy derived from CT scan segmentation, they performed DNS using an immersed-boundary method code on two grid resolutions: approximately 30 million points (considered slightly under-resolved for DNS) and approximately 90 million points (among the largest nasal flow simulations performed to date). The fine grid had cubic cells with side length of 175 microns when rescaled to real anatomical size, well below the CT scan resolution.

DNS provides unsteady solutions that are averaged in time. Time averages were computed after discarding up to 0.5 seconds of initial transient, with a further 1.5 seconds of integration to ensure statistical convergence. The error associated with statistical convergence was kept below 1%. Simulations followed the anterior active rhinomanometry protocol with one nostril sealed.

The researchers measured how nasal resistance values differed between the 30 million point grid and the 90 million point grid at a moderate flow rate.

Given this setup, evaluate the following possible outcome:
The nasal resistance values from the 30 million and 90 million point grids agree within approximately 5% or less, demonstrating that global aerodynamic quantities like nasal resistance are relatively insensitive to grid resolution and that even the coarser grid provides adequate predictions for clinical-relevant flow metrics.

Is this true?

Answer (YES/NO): YES